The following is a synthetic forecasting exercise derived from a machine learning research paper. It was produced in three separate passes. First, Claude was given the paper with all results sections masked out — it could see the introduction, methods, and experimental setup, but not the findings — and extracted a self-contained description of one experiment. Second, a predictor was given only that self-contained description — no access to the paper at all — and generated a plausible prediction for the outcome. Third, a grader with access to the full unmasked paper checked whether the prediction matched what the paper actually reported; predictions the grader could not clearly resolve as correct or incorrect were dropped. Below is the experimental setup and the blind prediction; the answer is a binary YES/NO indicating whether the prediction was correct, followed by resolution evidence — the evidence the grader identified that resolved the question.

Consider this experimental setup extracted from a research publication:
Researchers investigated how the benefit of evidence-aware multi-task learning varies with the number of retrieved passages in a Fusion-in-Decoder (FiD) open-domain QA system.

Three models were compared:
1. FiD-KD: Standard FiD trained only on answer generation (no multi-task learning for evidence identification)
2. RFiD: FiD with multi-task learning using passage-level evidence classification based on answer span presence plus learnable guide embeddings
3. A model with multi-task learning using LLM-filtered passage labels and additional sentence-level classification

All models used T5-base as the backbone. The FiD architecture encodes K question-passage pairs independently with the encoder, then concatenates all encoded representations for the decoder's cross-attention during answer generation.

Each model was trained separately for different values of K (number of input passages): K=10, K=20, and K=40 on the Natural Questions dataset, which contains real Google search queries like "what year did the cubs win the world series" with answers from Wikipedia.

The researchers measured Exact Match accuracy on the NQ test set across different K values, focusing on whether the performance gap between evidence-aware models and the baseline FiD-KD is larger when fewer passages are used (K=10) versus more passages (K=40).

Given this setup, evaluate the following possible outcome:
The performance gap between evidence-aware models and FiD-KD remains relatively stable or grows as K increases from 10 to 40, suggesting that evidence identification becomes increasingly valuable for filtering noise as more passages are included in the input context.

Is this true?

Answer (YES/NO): NO